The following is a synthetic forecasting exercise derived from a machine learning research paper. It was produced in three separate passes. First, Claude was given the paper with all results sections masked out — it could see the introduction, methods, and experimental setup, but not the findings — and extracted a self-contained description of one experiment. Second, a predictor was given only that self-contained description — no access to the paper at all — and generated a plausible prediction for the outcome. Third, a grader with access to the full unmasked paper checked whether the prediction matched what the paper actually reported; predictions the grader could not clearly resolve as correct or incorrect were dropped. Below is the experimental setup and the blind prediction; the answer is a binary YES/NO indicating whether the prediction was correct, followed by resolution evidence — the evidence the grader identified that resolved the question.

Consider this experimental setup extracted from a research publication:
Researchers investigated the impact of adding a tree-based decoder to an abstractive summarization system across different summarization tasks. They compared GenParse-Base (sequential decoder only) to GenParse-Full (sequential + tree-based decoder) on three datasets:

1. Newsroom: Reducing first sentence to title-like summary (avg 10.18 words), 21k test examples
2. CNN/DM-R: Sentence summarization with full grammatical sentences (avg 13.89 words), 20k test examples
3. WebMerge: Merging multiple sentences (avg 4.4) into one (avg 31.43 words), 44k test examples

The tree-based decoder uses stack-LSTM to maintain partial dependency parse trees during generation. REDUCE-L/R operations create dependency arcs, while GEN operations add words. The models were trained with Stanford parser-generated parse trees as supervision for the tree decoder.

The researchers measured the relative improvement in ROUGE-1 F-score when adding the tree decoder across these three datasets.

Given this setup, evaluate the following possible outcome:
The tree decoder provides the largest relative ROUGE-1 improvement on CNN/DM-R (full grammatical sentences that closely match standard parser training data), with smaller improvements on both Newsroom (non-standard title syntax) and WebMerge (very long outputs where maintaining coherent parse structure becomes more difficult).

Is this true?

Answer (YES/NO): NO